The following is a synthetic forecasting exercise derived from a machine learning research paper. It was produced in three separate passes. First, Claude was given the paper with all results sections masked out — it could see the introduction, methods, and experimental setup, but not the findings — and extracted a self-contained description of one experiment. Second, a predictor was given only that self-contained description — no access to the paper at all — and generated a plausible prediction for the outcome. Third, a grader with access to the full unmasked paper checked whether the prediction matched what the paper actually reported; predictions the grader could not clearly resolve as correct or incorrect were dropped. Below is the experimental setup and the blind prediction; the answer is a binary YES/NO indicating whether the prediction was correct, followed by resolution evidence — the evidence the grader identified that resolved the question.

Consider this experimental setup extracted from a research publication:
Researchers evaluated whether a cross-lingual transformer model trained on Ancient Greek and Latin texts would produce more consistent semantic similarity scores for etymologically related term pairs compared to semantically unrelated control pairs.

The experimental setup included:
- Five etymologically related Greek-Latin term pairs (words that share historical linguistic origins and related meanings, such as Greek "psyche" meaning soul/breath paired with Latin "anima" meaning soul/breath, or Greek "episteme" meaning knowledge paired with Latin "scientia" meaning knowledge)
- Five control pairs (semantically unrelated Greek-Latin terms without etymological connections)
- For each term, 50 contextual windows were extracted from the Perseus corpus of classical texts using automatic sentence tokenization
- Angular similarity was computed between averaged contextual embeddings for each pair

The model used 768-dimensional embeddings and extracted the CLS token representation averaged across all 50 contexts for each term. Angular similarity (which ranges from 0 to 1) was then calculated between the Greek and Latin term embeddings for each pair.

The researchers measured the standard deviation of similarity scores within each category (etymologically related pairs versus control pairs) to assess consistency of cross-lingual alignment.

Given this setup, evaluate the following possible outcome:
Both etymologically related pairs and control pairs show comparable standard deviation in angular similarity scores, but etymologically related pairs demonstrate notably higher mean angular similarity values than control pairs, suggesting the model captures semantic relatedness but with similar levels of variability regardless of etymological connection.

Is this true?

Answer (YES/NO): NO